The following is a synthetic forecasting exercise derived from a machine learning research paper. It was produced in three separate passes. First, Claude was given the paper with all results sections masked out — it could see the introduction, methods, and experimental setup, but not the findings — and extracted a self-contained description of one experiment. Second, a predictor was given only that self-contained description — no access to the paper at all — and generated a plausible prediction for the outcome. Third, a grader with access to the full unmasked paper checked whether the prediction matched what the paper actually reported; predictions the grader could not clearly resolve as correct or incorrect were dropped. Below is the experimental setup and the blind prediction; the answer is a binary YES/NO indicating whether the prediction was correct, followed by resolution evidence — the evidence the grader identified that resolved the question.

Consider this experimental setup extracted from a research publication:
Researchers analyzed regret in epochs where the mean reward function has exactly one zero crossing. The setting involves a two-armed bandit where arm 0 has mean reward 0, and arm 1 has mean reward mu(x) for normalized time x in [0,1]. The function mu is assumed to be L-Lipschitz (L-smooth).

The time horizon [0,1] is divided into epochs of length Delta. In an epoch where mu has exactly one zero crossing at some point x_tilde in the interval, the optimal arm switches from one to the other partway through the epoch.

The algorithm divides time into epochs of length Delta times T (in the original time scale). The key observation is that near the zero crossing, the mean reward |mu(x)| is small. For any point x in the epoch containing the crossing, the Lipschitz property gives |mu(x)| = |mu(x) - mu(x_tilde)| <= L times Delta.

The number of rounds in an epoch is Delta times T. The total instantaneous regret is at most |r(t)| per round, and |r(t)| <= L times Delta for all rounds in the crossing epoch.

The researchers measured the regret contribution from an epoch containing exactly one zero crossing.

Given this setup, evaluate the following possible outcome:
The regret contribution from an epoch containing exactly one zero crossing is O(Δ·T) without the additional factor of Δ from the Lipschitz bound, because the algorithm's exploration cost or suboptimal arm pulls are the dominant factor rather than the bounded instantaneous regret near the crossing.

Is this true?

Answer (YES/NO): NO